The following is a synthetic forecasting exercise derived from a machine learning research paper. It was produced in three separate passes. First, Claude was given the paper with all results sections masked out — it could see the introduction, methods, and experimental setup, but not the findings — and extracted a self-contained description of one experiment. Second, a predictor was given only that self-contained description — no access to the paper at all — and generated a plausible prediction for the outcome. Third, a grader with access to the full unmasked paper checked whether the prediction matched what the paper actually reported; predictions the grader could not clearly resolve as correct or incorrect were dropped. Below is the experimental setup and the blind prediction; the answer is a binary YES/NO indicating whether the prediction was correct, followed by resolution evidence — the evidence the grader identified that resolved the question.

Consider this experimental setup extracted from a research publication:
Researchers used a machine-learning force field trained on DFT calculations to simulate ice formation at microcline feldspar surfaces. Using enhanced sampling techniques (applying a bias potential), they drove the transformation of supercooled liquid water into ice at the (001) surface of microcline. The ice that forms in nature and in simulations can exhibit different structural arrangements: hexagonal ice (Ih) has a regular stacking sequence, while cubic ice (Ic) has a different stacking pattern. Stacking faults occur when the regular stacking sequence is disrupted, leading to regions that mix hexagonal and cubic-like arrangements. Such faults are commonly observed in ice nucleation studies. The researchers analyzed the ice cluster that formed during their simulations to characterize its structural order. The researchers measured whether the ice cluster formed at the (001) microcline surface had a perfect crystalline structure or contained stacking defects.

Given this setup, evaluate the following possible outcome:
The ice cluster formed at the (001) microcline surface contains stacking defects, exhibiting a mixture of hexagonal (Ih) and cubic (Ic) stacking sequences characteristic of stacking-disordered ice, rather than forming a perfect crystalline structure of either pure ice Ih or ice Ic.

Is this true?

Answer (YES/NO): YES